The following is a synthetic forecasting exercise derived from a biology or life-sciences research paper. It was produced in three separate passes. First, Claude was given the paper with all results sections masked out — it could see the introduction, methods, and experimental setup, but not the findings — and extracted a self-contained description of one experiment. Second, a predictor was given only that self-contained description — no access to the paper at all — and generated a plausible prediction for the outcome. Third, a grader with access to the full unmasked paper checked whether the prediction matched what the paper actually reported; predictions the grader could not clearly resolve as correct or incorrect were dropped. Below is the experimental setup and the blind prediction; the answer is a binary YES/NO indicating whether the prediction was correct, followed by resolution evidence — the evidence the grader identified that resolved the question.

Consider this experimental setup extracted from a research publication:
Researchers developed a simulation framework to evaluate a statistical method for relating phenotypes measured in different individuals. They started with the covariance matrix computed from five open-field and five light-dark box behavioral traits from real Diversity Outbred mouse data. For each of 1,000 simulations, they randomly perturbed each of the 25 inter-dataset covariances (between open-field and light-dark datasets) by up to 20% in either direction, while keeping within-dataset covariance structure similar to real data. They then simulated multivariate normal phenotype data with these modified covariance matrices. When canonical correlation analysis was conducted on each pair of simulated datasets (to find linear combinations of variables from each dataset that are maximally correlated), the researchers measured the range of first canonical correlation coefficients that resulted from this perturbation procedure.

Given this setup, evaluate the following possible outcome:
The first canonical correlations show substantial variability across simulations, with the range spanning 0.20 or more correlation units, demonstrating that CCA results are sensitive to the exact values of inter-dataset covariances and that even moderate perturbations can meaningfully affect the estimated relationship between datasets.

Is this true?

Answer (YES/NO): YES